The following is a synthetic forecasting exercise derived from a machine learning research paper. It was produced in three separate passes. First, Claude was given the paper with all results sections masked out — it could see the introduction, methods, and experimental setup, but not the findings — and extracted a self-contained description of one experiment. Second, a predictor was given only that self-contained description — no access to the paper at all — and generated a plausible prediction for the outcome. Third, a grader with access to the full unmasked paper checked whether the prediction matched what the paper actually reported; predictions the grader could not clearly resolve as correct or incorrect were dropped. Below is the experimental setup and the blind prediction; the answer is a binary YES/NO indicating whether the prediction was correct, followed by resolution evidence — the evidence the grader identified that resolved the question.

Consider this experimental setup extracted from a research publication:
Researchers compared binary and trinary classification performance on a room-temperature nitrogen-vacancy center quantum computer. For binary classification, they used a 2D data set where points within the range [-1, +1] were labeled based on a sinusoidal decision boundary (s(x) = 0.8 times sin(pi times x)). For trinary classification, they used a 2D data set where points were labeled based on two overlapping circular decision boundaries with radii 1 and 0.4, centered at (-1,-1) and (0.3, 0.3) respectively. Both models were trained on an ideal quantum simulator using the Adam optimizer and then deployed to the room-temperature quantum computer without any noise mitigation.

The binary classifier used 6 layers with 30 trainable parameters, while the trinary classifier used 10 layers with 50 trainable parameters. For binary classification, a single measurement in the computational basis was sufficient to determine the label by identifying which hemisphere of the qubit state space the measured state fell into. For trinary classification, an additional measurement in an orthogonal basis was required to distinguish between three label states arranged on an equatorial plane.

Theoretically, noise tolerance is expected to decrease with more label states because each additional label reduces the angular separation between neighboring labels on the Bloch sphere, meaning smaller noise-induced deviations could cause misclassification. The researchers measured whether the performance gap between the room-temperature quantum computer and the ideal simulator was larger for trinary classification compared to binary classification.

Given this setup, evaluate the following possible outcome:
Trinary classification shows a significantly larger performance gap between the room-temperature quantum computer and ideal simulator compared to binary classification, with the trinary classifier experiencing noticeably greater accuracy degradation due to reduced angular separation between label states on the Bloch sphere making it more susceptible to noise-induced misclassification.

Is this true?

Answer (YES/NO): NO